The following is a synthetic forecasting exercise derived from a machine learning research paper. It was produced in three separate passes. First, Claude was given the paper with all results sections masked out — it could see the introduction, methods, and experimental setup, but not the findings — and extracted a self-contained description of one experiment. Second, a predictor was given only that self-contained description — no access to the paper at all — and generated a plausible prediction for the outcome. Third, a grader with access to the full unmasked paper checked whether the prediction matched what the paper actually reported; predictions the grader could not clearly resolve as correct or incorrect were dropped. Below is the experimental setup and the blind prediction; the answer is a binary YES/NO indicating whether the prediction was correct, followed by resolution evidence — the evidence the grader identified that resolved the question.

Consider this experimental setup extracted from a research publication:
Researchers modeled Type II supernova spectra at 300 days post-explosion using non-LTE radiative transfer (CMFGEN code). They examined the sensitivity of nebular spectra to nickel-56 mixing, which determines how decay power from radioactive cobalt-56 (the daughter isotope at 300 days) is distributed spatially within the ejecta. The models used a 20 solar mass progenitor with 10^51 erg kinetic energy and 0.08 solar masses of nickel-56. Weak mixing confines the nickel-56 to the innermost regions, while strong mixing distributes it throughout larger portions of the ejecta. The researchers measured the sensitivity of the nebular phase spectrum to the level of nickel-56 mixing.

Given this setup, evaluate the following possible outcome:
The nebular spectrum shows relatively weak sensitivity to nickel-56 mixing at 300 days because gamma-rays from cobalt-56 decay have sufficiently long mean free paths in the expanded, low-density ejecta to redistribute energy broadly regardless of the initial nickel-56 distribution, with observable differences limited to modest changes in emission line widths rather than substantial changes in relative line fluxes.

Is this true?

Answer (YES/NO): NO